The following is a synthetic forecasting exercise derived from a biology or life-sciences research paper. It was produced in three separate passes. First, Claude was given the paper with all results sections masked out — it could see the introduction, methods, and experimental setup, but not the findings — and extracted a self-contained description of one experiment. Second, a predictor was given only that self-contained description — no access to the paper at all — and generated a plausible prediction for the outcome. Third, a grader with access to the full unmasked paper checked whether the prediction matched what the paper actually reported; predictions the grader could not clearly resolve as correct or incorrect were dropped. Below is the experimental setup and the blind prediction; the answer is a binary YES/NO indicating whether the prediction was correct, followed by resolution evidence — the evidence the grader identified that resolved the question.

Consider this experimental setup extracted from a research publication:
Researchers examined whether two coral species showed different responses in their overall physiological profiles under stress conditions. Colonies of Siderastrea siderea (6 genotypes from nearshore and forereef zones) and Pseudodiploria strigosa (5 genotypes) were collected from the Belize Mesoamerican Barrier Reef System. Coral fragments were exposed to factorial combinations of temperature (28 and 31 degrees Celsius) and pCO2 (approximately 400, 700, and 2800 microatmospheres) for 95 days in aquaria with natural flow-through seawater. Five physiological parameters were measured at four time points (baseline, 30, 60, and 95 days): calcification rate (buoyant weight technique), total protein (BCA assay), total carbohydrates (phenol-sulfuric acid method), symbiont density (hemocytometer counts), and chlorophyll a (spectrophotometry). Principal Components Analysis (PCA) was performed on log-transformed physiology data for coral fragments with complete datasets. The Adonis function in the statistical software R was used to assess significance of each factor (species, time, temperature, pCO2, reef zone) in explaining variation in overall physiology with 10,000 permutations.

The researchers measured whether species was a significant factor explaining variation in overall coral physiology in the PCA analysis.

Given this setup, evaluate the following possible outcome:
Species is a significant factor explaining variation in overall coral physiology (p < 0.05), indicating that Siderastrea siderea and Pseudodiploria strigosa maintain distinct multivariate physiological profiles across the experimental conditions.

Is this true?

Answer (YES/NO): YES